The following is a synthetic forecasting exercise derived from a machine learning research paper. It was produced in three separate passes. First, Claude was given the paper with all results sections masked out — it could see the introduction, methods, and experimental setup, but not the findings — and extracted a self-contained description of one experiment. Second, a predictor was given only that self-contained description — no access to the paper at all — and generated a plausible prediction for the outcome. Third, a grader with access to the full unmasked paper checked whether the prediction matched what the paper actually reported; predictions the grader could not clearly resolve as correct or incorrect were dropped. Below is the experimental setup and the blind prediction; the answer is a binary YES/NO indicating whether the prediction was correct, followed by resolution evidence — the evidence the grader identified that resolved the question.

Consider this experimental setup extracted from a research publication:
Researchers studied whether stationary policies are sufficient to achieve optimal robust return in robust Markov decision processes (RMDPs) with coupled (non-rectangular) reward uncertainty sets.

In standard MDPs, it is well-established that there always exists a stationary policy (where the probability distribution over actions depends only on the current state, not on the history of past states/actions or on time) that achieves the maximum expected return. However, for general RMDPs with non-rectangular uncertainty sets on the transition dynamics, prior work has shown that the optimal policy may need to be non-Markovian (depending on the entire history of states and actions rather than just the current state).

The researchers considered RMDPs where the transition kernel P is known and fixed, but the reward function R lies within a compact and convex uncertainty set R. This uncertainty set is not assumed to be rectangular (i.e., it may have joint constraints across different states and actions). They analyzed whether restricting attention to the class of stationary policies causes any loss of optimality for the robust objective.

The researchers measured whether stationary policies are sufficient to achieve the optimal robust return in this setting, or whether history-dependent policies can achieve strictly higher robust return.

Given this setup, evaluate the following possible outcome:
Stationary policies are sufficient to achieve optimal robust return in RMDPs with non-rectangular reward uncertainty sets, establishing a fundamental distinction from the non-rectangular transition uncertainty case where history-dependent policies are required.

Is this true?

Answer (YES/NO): YES